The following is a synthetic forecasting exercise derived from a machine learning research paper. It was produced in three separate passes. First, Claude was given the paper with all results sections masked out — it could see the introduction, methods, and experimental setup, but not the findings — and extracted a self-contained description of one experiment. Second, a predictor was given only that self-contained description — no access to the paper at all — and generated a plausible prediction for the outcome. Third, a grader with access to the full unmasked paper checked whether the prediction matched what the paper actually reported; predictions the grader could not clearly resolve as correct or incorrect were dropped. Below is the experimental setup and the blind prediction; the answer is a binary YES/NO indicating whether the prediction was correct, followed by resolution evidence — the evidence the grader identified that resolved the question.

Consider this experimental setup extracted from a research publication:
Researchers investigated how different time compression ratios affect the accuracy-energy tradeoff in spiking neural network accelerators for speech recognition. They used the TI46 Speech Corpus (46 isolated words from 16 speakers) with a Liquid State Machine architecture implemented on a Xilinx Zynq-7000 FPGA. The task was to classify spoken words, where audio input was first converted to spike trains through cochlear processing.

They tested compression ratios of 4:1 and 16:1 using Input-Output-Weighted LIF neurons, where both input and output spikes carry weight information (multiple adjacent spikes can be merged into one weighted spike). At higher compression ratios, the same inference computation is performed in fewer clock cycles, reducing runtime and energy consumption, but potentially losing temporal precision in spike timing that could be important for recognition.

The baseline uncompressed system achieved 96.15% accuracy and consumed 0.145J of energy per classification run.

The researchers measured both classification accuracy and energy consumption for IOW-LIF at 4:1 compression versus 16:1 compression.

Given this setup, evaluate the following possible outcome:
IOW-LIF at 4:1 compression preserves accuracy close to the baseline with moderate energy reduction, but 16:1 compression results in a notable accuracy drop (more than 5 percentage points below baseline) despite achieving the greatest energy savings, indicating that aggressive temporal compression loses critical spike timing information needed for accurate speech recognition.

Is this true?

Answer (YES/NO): YES